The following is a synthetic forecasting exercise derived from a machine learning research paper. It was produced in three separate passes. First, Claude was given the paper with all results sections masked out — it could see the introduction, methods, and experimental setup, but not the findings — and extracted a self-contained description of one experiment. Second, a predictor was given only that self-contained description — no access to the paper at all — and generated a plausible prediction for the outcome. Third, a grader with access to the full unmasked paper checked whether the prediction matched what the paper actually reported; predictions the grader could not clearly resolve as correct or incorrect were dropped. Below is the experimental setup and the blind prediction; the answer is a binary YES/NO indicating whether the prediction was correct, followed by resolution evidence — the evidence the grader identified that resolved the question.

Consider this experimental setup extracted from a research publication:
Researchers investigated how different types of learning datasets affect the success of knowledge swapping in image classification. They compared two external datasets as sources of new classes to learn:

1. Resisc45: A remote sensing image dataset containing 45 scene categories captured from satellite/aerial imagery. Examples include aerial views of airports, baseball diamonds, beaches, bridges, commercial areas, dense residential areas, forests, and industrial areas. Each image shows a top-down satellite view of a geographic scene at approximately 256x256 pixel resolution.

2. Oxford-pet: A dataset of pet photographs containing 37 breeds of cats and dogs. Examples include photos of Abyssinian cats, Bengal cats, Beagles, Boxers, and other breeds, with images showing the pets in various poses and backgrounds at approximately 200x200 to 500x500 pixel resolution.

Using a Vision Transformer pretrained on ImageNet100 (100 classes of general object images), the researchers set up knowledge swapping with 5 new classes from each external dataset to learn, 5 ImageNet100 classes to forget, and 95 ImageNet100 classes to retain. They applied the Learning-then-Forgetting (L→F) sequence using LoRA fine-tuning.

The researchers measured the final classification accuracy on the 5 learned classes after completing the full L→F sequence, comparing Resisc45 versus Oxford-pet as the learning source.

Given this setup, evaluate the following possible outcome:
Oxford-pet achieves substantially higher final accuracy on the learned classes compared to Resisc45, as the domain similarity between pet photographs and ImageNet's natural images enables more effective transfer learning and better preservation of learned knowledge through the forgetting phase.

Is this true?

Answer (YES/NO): NO